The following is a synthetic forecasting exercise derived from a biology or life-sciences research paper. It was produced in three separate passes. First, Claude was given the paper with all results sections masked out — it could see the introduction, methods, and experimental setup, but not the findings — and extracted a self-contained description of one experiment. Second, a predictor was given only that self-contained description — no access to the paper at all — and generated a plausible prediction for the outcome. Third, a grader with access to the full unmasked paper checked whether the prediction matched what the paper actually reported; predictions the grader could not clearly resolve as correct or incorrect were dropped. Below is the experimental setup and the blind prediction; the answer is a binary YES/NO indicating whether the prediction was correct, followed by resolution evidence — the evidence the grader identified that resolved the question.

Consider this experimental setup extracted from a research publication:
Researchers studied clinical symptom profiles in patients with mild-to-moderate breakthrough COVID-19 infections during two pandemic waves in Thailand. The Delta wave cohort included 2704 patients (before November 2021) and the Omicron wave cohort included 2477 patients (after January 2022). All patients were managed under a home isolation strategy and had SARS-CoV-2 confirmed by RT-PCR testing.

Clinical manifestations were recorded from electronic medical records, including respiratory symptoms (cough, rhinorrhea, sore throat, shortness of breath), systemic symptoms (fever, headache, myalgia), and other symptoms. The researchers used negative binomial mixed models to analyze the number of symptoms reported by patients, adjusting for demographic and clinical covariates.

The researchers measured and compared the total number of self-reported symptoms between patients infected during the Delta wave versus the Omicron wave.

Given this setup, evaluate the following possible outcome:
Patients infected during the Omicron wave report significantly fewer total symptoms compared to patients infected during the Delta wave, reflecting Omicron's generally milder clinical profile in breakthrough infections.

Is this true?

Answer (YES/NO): YES